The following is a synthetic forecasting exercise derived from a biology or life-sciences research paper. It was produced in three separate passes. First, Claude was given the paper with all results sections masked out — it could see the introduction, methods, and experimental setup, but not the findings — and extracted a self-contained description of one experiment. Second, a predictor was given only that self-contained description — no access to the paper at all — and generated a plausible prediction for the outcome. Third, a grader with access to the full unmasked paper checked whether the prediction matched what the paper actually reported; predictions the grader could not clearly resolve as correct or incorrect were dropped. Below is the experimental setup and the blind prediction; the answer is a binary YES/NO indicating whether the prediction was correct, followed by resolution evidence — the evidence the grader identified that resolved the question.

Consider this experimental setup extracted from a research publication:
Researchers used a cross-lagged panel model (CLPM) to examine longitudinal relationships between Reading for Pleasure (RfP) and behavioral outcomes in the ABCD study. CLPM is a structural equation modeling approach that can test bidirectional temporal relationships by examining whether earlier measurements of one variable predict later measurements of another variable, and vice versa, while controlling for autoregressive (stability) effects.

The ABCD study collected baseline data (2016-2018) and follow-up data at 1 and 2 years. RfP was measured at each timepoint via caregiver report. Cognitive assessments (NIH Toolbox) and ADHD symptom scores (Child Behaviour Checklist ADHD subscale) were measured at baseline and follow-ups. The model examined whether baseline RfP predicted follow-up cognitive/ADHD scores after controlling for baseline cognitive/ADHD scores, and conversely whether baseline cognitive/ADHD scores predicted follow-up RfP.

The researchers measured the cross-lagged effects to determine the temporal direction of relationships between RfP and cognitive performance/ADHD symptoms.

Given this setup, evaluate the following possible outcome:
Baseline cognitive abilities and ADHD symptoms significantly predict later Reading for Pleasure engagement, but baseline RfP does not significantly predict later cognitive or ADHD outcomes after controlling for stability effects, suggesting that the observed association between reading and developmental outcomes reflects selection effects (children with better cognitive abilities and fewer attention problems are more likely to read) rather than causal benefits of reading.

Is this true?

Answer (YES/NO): NO